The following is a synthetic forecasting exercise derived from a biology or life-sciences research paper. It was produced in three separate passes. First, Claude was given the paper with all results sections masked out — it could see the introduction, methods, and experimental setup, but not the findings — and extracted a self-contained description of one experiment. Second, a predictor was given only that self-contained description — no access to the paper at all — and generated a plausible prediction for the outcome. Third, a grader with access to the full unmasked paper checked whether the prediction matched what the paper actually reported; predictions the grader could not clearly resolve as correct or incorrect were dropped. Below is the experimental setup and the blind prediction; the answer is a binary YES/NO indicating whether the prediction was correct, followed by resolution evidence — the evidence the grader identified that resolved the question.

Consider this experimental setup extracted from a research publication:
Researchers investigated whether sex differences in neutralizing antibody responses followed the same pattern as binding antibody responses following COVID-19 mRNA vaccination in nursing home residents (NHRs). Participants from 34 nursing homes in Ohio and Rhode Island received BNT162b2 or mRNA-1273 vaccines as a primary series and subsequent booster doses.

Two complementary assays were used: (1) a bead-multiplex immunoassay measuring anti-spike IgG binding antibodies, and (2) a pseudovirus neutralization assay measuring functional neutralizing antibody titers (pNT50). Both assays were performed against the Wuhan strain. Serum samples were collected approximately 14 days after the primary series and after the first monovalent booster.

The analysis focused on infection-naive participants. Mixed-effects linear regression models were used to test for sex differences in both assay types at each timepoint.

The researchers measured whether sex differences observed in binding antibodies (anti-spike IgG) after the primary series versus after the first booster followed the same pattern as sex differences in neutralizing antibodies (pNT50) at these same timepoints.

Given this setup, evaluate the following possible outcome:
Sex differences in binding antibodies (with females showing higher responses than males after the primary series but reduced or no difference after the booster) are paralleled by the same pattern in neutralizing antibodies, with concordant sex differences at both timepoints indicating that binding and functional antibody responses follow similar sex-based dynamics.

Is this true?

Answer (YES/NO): NO